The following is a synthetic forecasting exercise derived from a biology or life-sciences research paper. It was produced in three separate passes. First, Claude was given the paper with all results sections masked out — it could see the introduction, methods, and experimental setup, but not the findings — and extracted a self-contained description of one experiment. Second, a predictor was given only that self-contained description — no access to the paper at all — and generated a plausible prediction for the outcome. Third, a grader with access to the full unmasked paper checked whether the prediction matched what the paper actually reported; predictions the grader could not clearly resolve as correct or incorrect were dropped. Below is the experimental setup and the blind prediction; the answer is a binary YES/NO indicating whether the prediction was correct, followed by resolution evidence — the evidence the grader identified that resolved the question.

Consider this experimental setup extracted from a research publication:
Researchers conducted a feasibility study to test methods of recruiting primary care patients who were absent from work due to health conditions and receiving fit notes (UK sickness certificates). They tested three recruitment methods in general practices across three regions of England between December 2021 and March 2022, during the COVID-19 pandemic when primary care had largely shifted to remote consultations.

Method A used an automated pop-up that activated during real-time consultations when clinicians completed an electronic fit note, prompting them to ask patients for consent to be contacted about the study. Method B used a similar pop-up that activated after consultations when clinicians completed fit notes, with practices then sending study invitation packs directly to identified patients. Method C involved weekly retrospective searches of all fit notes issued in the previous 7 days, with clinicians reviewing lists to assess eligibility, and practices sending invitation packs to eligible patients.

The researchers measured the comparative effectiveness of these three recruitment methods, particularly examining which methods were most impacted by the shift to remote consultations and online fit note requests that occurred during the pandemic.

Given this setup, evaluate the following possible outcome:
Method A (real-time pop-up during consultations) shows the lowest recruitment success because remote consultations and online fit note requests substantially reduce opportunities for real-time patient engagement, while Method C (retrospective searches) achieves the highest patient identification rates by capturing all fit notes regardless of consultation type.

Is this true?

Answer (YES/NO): NO